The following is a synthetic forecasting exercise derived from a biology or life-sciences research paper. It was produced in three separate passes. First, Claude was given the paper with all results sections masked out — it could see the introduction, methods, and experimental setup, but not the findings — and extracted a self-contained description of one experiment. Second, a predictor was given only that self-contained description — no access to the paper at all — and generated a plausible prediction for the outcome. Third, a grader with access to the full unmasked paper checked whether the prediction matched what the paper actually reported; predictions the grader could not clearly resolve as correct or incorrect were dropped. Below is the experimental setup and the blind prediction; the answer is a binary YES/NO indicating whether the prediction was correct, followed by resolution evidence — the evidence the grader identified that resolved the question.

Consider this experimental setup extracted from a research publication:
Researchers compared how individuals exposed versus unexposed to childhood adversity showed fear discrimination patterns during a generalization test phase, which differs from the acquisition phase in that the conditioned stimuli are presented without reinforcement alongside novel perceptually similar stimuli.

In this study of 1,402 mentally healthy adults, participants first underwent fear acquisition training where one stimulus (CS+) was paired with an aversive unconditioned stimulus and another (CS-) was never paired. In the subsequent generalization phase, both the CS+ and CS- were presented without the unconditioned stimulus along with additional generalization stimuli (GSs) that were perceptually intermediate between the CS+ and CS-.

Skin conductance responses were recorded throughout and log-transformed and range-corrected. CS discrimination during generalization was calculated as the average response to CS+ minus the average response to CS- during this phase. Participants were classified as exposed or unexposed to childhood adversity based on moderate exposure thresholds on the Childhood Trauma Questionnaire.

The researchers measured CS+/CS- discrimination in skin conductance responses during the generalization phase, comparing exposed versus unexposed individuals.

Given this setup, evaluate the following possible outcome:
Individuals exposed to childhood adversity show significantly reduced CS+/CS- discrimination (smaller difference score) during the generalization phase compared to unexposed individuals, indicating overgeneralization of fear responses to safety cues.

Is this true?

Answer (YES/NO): NO